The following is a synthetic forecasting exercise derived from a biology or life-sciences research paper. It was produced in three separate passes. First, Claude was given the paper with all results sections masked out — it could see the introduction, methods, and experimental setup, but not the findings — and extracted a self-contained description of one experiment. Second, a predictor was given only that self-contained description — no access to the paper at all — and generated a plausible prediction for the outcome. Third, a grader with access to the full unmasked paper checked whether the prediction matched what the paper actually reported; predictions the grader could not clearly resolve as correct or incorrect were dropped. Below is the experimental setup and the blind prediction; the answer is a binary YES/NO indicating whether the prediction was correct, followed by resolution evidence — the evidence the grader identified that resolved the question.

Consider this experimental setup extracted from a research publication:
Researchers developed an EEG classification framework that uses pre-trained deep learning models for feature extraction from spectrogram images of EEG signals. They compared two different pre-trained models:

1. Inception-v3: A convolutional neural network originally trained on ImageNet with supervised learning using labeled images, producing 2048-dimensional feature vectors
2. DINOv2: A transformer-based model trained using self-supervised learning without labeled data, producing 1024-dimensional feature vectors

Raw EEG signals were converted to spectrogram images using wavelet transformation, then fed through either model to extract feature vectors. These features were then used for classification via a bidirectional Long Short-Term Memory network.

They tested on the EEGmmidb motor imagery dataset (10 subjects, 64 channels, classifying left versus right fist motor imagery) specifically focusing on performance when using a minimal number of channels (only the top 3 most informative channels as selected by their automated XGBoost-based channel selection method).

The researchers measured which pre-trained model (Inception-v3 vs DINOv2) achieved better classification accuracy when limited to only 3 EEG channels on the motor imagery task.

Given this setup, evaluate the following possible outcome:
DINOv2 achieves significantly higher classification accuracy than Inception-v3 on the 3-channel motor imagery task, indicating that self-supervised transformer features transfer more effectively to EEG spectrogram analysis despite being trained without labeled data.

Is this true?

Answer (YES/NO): YES